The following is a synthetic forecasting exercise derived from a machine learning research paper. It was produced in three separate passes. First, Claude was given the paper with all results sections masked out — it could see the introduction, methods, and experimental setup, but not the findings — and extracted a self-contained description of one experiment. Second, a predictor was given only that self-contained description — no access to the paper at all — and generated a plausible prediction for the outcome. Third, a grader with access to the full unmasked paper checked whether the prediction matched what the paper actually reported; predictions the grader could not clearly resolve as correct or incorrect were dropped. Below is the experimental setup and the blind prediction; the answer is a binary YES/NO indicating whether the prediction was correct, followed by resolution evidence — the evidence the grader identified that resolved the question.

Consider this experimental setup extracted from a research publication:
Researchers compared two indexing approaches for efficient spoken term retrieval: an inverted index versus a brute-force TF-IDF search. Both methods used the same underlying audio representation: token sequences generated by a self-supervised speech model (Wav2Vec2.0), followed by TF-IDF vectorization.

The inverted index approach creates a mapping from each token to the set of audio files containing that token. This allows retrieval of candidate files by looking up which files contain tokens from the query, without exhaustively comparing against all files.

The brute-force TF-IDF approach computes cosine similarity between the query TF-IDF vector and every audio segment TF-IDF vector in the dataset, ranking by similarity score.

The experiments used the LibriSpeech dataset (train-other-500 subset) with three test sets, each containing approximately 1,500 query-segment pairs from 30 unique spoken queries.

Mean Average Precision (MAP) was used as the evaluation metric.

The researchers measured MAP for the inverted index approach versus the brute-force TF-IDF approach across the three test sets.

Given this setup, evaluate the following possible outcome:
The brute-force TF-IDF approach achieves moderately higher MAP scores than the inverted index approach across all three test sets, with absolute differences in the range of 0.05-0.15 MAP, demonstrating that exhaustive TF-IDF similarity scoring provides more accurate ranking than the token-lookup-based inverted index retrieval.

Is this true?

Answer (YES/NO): NO